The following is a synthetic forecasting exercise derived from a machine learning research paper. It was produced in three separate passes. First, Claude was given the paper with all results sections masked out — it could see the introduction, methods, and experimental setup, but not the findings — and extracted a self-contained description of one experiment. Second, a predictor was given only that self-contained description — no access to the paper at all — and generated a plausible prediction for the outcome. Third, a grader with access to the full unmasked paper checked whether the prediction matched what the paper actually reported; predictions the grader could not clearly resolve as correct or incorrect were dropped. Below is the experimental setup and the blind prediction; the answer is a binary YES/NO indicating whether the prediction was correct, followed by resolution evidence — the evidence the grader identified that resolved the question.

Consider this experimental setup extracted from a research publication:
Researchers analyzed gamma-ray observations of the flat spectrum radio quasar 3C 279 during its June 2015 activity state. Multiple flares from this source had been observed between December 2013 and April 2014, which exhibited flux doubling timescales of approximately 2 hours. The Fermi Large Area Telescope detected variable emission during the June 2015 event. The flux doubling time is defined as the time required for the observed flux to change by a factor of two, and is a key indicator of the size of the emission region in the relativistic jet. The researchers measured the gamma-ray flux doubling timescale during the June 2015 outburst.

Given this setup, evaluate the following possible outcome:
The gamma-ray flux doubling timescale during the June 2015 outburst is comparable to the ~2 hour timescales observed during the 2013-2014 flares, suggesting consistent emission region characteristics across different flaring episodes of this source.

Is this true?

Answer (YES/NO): NO